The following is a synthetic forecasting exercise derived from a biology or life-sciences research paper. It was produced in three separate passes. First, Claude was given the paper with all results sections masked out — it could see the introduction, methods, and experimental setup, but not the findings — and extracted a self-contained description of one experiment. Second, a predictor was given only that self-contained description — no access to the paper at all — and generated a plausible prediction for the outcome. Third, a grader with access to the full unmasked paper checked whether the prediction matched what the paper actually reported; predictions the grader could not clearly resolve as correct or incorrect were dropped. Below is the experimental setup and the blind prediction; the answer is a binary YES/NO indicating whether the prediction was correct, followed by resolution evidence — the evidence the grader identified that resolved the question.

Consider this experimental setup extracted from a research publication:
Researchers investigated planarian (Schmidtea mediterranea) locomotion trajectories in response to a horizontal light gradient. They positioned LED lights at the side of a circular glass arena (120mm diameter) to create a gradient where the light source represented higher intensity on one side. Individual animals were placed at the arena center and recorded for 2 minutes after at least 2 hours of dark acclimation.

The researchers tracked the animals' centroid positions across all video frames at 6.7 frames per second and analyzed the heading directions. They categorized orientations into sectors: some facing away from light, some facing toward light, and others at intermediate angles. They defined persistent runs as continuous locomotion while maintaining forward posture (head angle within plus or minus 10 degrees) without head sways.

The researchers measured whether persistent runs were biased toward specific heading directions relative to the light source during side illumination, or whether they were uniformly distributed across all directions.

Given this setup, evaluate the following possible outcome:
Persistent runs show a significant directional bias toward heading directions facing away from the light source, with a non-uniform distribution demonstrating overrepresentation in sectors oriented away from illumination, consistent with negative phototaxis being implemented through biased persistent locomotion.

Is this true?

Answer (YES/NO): YES